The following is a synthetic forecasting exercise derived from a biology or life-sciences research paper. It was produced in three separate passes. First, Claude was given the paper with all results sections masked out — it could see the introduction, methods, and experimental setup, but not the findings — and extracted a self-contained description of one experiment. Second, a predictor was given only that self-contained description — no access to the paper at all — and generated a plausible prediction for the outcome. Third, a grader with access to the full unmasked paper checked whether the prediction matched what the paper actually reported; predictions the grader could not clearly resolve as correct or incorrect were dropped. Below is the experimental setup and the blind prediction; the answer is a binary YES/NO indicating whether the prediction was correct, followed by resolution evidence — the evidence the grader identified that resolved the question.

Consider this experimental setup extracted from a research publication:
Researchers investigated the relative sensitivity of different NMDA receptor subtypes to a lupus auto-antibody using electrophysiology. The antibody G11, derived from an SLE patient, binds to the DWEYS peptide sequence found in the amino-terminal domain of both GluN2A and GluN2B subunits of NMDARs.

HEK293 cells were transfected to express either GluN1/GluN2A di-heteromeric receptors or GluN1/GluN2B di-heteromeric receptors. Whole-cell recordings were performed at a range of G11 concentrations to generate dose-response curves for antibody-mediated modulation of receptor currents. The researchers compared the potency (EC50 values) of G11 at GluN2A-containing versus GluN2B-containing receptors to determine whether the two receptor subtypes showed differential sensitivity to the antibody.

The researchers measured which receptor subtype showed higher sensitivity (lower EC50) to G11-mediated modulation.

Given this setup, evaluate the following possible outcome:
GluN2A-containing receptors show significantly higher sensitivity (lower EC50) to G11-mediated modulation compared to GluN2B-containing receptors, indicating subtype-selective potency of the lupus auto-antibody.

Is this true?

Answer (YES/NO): YES